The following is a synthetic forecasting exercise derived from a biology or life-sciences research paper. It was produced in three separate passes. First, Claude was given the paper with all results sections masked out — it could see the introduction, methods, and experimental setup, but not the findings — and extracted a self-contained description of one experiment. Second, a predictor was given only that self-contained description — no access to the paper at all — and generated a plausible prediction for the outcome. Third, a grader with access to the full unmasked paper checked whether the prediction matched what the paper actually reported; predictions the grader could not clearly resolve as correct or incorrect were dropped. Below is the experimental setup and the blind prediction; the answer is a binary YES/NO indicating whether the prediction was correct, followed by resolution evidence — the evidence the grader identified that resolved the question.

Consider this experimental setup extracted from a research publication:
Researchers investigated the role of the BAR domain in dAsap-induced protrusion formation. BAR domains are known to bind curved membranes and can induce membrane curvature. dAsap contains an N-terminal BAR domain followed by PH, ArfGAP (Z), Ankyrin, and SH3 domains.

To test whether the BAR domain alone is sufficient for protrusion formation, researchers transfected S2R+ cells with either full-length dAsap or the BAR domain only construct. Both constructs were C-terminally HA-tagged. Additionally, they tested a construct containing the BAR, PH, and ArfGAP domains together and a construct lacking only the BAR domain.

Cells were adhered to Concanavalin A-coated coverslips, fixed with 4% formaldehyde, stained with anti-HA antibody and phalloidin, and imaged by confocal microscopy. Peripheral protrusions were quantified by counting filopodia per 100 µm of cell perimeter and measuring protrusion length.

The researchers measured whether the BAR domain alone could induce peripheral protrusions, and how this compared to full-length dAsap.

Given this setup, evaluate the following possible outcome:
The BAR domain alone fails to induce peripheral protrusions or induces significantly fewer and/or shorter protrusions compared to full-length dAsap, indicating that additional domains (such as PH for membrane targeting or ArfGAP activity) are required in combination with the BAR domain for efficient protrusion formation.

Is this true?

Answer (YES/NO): NO